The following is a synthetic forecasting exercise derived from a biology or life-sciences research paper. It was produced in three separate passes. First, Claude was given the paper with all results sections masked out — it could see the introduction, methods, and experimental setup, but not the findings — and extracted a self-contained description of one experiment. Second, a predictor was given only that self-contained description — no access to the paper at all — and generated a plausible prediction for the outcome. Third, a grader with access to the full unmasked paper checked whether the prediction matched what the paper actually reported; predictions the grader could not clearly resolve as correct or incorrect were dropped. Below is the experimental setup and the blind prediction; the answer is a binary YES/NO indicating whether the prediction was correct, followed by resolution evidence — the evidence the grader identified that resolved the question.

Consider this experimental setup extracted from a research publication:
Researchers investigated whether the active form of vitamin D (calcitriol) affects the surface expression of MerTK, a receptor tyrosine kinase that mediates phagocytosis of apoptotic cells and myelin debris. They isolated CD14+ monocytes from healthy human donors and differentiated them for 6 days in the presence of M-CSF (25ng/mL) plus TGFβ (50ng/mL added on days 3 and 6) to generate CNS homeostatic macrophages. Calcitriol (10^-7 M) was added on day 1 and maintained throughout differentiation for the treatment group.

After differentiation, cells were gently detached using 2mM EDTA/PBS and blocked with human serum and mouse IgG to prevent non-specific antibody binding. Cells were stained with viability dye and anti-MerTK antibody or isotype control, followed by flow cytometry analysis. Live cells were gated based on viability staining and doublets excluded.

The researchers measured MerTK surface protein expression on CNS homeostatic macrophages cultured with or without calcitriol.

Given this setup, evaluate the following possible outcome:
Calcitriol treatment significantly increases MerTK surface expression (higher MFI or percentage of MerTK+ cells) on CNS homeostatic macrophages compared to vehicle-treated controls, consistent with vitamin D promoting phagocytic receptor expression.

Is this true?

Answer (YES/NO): NO